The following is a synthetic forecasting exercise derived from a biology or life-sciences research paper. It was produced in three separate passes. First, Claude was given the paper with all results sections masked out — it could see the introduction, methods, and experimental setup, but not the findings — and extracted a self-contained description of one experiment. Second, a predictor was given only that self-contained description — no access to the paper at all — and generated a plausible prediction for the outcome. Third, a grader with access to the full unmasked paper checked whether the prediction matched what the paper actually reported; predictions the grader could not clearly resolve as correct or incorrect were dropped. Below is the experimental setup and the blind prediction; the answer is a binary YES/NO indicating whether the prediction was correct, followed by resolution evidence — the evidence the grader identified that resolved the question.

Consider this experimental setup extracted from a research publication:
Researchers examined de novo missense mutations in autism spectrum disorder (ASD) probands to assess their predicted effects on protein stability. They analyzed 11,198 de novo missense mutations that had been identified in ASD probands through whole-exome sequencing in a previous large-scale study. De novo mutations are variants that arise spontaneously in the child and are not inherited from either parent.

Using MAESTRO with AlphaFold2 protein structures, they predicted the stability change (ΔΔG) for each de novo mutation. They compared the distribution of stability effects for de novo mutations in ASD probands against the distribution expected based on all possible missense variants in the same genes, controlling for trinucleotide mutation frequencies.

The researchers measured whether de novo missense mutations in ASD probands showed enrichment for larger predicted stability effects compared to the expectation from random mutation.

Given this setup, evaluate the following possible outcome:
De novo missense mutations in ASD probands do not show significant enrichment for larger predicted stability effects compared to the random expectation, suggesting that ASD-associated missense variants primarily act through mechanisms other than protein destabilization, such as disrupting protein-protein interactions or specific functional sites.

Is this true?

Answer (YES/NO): NO